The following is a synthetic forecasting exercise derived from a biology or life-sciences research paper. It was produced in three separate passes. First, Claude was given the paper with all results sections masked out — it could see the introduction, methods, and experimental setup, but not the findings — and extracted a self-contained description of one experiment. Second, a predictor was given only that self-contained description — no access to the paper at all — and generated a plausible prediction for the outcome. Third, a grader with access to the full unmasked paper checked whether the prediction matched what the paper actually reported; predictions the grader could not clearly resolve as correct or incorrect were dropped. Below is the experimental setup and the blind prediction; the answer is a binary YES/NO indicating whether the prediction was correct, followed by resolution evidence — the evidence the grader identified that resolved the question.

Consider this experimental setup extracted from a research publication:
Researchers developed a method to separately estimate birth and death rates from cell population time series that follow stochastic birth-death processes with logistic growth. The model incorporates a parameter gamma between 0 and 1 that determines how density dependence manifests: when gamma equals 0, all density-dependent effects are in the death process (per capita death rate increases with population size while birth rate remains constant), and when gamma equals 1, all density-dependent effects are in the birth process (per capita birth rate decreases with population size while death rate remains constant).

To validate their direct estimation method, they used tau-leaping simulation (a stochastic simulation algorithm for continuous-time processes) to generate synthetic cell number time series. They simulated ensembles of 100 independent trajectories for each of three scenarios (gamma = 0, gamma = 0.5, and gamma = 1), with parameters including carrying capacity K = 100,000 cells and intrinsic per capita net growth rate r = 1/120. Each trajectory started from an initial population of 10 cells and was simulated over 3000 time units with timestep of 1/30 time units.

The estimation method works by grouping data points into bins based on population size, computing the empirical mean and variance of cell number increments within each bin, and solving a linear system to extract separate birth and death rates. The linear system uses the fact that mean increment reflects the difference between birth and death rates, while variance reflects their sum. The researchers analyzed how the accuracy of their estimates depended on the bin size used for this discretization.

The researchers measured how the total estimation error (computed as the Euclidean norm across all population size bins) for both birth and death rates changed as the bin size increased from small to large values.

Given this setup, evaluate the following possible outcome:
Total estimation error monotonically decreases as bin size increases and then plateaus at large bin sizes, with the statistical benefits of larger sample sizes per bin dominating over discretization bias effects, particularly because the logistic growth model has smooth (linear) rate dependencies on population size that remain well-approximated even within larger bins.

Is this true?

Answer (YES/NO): NO